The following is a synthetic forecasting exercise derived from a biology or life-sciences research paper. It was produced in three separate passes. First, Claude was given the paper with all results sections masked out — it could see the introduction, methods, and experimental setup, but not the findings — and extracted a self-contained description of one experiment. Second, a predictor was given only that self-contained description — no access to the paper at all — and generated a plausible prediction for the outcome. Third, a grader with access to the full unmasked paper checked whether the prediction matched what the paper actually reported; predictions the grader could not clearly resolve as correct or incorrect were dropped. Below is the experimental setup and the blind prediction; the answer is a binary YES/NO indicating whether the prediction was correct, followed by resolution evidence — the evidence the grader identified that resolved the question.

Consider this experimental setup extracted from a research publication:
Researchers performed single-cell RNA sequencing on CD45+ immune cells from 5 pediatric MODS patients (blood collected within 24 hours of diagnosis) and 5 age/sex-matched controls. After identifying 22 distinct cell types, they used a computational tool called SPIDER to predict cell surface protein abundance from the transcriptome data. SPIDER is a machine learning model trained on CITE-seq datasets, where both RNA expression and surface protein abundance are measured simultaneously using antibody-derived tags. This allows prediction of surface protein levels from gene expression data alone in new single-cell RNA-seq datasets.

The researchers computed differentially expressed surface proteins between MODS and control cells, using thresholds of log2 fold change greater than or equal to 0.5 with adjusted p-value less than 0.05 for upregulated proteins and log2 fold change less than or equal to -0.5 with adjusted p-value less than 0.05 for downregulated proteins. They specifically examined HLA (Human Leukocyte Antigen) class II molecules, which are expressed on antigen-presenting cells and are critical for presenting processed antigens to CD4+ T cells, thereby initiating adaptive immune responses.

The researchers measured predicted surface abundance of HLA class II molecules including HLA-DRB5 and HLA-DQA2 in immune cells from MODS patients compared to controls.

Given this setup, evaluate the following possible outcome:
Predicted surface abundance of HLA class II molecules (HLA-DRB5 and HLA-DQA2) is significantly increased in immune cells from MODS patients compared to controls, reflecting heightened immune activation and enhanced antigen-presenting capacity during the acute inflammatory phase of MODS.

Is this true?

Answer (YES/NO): NO